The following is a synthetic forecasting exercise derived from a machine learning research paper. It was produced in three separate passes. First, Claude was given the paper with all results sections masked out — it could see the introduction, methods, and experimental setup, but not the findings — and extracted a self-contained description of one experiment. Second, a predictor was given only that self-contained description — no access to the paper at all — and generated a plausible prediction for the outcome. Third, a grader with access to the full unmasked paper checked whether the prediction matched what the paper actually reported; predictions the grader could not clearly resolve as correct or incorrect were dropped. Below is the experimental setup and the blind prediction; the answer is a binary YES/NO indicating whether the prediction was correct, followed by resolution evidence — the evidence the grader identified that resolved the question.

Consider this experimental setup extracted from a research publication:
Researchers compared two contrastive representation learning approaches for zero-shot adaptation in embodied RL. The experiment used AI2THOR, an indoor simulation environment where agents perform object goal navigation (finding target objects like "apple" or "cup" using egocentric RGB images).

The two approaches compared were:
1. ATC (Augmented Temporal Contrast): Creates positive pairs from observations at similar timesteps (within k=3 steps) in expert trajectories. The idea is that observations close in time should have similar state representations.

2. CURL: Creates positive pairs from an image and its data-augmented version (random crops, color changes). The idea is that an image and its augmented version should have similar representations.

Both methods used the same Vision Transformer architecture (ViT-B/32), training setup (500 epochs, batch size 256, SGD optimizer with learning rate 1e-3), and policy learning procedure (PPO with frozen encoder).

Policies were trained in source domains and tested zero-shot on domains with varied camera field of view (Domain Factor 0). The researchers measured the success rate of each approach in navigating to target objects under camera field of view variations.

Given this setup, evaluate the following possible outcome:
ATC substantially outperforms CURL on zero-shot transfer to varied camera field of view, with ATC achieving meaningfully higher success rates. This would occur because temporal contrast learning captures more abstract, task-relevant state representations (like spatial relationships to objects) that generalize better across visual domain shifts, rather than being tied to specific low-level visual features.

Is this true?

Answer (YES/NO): YES